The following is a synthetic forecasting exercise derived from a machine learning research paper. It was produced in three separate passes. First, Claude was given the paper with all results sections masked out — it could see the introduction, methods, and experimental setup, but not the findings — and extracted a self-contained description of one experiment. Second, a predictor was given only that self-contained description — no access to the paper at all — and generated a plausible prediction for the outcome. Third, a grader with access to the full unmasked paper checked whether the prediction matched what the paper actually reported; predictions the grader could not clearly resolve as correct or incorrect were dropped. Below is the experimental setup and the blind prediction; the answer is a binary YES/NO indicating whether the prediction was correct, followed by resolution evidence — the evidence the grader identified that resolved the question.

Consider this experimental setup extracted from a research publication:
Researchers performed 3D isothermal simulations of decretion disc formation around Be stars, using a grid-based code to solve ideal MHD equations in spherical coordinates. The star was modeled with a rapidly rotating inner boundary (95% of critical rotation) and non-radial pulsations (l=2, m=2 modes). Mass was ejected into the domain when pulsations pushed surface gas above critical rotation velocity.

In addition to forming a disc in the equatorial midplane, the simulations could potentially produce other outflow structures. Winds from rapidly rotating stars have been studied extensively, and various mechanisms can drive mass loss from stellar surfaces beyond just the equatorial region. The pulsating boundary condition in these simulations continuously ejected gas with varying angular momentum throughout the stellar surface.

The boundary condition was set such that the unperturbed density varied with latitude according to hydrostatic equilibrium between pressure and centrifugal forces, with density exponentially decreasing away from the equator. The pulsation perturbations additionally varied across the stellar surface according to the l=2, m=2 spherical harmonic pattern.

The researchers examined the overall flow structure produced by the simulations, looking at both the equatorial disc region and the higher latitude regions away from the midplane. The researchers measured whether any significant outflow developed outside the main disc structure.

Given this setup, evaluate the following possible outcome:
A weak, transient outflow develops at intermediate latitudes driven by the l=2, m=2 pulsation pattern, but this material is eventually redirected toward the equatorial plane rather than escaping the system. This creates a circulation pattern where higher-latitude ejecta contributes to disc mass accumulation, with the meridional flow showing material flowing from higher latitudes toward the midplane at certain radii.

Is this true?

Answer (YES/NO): NO